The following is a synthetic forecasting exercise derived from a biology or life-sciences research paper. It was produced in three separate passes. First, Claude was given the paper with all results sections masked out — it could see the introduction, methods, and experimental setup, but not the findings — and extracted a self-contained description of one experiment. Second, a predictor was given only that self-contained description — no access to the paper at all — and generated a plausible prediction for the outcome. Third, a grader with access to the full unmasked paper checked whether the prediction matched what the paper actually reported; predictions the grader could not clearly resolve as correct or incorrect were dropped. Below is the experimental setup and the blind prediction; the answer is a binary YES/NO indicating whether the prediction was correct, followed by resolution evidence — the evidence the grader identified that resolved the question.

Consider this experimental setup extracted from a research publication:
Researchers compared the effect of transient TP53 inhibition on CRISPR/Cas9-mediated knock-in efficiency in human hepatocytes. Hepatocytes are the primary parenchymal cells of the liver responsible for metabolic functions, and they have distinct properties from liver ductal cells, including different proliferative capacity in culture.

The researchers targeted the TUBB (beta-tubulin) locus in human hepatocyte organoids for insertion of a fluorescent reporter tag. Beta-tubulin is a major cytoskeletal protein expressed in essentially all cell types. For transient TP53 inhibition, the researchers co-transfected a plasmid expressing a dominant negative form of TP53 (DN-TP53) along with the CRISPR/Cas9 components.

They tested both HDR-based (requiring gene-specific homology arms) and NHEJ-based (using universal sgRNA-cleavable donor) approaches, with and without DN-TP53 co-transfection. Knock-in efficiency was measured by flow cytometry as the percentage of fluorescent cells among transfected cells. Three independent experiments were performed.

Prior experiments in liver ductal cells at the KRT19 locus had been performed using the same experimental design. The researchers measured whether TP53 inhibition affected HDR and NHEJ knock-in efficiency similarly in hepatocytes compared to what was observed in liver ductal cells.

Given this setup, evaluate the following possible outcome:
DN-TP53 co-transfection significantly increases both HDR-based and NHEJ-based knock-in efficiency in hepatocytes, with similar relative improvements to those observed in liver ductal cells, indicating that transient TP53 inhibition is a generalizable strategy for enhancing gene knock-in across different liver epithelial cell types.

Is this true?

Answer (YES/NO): NO